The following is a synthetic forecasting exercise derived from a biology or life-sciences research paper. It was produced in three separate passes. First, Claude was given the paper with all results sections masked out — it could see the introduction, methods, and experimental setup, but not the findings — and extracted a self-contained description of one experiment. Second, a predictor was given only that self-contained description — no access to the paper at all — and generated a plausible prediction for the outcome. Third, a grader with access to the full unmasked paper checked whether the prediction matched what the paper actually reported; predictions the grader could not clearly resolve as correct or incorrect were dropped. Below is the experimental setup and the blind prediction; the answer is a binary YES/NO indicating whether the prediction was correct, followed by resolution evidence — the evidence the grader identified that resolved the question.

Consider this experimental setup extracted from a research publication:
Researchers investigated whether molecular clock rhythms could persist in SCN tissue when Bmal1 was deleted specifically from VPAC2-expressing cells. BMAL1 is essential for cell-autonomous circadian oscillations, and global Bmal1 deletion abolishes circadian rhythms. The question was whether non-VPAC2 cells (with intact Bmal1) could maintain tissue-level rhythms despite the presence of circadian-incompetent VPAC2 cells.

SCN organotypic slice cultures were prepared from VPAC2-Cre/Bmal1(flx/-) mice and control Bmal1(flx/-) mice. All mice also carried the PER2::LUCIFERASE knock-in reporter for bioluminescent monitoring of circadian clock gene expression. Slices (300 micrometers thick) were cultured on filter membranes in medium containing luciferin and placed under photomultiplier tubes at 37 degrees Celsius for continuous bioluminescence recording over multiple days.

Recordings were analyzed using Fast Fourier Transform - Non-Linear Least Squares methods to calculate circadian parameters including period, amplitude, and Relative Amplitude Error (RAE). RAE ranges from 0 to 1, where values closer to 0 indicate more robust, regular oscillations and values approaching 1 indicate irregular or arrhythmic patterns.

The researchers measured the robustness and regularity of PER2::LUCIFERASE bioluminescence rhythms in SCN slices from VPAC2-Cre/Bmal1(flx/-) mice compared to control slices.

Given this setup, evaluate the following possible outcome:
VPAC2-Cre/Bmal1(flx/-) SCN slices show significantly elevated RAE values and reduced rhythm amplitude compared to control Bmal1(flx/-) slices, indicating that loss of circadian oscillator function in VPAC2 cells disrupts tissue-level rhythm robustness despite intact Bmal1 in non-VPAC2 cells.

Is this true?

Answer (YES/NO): YES